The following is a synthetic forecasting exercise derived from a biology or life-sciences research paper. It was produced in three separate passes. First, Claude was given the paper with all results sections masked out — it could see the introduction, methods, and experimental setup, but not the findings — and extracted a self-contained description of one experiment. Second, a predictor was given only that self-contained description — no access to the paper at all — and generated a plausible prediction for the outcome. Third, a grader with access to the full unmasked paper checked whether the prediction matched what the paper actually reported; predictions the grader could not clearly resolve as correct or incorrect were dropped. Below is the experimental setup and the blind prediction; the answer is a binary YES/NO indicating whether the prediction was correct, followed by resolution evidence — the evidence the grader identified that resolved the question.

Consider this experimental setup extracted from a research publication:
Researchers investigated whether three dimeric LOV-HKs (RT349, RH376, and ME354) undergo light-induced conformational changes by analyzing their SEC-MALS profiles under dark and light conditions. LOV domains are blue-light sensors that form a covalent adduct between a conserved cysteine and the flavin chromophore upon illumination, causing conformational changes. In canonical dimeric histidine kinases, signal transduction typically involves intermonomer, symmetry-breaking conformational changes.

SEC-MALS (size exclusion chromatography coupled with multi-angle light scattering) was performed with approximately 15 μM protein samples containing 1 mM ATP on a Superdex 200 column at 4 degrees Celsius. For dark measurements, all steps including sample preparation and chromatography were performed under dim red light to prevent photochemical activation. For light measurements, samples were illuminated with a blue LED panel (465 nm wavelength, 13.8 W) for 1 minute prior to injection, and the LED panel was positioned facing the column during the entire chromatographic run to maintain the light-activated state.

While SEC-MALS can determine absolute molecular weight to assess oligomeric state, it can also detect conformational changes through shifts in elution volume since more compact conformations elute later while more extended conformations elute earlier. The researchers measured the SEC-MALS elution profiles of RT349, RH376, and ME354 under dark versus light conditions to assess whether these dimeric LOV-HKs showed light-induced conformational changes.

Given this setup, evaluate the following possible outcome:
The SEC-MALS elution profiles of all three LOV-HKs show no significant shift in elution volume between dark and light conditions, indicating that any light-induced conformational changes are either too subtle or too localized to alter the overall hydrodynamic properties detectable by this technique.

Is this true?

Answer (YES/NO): NO